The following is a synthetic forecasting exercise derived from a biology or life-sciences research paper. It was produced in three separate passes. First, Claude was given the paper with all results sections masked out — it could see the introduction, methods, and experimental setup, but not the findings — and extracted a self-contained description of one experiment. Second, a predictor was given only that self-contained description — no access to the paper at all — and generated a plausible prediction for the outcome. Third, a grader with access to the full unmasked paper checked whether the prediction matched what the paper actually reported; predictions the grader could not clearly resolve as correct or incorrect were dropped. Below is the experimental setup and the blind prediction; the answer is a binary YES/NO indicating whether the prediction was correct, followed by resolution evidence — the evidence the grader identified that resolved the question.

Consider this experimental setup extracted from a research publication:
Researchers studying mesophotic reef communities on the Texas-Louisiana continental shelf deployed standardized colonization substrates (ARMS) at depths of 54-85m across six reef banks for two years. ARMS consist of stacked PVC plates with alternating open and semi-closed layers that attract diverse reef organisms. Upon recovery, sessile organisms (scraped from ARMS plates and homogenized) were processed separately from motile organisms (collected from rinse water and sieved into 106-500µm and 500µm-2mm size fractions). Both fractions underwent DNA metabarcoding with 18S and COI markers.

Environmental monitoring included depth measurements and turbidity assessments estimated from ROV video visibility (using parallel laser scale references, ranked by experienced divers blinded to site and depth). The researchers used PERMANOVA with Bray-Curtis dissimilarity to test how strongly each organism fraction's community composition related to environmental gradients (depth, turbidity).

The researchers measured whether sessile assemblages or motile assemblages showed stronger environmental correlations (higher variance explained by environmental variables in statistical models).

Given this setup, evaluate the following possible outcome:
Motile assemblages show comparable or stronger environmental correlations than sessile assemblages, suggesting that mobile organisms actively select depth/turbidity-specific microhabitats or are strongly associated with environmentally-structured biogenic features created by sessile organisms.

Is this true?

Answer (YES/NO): NO